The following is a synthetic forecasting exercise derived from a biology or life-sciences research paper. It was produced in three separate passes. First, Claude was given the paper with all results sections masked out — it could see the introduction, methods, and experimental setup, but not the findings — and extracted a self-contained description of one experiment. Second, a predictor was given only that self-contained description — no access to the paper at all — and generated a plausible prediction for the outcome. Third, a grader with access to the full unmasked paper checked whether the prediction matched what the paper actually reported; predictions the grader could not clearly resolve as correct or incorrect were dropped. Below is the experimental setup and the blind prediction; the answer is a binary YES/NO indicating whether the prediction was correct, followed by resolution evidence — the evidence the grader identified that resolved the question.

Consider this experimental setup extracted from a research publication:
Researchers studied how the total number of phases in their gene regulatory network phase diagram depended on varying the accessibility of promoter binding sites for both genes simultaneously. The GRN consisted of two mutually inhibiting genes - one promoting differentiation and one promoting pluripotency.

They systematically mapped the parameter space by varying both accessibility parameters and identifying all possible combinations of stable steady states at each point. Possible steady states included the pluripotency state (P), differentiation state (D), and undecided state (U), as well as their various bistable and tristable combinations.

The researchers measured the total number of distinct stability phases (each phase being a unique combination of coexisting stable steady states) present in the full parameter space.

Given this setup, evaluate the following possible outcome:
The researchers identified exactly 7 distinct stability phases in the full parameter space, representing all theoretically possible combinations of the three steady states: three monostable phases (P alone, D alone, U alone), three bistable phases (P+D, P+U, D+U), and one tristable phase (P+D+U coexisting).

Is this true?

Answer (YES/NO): YES